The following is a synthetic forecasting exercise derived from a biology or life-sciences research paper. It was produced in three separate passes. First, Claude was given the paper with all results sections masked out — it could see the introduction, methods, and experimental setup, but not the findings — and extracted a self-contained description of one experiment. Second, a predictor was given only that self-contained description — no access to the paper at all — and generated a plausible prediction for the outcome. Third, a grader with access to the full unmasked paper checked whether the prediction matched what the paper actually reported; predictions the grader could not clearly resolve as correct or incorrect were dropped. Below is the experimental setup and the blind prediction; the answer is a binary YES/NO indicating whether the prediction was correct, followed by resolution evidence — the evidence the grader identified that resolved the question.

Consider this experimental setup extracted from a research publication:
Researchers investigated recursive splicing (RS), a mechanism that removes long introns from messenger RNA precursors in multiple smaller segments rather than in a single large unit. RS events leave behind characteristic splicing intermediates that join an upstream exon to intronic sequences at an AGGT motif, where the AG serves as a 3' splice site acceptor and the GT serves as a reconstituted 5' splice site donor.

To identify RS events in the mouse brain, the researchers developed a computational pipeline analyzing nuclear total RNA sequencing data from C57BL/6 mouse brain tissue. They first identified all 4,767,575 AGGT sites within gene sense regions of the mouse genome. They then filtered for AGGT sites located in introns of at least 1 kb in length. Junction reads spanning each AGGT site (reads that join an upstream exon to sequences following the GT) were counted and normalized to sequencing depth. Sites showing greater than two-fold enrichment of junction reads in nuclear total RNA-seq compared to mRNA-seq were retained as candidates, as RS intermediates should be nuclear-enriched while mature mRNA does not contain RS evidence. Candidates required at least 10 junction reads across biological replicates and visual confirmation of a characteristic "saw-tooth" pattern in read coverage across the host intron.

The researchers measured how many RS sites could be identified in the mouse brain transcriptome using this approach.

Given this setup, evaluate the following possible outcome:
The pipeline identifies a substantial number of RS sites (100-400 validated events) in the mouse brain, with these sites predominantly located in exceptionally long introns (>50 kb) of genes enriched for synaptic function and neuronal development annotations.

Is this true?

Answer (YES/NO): NO